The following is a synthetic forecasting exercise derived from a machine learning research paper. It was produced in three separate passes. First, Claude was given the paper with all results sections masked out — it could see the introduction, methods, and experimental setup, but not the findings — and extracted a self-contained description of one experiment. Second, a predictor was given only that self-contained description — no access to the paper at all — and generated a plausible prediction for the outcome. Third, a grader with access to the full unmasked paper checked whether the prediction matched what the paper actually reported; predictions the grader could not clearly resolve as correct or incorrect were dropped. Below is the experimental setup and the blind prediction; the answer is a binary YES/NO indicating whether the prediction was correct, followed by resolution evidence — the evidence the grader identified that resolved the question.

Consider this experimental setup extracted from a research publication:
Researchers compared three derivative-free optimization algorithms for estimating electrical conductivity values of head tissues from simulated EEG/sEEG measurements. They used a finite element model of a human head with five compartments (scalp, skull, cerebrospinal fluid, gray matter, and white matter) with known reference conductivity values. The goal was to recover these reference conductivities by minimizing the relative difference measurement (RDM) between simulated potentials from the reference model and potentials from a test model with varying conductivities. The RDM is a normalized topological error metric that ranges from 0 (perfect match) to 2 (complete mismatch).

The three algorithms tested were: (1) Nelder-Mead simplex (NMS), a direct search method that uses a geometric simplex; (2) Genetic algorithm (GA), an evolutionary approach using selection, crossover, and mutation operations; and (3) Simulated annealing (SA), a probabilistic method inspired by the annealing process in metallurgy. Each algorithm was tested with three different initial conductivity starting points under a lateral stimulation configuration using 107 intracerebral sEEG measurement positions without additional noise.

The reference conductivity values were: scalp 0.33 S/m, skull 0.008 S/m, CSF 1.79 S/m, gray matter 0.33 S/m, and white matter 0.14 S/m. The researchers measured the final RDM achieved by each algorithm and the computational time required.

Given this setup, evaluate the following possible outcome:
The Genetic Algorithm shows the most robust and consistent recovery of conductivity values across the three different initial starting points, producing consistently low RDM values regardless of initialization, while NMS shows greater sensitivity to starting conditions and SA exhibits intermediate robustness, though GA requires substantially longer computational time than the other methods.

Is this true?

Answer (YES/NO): NO